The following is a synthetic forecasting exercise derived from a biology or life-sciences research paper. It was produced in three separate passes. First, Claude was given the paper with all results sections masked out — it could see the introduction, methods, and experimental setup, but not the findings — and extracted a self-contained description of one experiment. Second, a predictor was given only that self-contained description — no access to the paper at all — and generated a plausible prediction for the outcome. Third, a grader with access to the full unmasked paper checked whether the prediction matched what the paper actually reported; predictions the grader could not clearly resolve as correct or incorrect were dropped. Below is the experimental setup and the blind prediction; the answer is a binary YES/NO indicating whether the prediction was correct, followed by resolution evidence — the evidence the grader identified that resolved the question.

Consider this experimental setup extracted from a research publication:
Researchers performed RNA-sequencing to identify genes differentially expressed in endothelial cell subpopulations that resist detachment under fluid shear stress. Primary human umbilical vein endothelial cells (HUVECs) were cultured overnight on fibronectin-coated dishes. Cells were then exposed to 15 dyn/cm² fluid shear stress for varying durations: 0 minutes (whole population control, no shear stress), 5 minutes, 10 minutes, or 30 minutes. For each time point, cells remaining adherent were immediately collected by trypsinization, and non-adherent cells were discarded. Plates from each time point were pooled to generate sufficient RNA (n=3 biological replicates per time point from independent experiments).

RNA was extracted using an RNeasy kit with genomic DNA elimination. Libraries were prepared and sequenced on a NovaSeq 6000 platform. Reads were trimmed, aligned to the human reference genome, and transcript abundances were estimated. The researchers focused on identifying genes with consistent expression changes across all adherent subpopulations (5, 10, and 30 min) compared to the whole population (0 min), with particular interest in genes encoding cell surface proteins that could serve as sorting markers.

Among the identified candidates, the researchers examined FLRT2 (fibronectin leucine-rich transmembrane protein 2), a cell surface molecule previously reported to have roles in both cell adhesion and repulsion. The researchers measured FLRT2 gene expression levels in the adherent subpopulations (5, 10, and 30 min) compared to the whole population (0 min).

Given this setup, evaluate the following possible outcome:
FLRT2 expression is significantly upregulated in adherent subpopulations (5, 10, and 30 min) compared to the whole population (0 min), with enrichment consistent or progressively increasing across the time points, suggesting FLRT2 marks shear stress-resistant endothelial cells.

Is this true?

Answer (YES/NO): NO